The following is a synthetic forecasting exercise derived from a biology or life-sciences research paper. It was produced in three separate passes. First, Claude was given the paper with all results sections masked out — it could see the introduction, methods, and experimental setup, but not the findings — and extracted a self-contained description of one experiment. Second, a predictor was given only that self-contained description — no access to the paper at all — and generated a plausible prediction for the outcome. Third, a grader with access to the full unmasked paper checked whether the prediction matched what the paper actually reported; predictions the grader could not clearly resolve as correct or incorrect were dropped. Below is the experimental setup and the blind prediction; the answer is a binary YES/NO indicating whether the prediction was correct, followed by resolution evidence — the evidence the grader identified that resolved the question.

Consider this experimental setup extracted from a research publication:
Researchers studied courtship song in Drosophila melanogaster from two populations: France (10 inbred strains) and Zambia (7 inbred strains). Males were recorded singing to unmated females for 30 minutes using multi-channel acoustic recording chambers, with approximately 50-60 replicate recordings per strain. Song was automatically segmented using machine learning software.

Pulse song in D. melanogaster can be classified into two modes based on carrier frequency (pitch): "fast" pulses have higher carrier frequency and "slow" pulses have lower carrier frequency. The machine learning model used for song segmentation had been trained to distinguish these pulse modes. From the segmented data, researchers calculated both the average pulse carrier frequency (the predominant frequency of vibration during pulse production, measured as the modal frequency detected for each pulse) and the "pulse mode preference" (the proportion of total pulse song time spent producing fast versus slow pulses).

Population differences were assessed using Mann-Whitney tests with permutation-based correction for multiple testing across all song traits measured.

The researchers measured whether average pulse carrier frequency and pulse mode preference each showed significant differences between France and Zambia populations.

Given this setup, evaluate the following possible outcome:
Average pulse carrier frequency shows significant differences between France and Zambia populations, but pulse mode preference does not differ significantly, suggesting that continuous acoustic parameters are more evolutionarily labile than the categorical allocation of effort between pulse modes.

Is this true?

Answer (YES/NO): NO